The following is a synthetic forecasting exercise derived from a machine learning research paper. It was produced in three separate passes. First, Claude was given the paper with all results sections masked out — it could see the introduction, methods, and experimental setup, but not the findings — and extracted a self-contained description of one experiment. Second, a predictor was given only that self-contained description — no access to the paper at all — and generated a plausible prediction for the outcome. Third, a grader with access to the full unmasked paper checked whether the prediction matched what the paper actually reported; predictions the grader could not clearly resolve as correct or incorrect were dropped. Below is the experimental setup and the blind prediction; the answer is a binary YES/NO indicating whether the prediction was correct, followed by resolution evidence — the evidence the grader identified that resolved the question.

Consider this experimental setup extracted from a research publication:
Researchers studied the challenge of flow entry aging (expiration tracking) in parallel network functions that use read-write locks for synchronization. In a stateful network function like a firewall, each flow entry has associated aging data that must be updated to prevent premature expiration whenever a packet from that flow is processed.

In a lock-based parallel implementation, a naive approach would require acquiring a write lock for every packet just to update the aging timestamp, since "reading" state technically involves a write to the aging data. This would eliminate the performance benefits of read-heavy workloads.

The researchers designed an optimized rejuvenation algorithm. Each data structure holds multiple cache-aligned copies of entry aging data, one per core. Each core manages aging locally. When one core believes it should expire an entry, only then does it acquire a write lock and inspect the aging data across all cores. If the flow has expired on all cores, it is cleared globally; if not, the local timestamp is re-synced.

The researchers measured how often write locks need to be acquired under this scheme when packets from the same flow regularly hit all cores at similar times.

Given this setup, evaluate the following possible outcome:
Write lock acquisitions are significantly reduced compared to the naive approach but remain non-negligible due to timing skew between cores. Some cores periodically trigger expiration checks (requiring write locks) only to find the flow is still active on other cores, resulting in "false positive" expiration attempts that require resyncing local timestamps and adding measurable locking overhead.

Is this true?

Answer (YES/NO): NO